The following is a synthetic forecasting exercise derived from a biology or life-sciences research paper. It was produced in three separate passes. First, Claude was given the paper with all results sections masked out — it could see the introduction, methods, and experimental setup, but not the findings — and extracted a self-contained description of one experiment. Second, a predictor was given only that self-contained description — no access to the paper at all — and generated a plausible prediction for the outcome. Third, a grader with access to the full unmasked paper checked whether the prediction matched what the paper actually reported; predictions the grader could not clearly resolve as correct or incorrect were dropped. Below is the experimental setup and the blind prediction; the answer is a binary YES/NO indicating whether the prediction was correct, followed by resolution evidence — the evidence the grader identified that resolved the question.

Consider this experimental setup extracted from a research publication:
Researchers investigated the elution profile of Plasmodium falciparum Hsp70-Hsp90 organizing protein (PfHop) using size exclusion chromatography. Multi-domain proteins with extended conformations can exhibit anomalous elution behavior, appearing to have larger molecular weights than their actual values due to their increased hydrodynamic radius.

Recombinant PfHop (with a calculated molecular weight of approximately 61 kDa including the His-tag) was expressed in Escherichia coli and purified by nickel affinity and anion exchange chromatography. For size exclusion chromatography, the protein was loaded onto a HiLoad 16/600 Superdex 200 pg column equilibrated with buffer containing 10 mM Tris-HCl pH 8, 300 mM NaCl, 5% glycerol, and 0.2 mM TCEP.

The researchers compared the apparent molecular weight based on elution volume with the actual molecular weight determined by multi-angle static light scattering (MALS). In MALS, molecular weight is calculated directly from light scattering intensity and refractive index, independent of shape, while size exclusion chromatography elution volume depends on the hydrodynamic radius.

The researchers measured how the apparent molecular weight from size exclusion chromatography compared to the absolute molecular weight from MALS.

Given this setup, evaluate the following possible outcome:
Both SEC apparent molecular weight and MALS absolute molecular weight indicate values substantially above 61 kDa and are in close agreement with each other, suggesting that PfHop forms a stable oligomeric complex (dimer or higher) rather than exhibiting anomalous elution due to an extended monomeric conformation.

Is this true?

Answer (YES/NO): NO